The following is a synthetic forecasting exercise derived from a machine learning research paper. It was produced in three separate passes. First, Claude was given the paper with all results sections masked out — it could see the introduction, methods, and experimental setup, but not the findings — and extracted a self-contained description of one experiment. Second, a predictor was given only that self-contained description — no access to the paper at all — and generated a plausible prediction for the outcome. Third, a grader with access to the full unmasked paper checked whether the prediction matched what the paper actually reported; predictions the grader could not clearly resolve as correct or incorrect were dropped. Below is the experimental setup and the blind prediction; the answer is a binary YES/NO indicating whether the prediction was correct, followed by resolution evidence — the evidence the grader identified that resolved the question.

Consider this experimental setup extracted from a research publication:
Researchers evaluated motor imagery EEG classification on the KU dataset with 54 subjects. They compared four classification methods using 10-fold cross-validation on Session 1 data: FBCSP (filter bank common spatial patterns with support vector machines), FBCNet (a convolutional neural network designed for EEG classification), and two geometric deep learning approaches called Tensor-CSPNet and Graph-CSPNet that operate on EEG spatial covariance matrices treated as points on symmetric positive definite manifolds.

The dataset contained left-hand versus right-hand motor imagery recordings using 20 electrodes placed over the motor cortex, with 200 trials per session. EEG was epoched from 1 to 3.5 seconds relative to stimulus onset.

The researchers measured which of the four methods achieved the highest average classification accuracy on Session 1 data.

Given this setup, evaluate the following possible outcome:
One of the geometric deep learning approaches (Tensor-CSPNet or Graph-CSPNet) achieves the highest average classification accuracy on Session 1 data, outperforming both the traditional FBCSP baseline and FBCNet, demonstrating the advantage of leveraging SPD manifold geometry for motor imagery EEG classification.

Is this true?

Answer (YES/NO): NO